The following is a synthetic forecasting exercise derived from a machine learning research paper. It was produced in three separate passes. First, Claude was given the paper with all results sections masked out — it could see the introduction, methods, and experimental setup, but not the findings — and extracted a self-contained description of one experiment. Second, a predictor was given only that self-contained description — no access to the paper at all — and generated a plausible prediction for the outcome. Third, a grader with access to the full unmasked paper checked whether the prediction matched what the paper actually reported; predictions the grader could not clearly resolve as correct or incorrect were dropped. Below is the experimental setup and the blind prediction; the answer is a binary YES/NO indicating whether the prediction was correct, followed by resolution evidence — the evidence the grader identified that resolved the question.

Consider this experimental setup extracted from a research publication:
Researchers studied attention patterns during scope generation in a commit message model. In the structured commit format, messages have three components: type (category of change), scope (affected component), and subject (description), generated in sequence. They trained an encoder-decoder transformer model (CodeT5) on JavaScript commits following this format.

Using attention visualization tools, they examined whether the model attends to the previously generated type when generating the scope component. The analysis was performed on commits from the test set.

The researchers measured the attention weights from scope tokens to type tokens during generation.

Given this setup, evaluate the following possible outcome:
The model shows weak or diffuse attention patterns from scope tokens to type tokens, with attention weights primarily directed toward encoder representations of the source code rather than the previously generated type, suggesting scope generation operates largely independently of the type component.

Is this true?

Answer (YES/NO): NO